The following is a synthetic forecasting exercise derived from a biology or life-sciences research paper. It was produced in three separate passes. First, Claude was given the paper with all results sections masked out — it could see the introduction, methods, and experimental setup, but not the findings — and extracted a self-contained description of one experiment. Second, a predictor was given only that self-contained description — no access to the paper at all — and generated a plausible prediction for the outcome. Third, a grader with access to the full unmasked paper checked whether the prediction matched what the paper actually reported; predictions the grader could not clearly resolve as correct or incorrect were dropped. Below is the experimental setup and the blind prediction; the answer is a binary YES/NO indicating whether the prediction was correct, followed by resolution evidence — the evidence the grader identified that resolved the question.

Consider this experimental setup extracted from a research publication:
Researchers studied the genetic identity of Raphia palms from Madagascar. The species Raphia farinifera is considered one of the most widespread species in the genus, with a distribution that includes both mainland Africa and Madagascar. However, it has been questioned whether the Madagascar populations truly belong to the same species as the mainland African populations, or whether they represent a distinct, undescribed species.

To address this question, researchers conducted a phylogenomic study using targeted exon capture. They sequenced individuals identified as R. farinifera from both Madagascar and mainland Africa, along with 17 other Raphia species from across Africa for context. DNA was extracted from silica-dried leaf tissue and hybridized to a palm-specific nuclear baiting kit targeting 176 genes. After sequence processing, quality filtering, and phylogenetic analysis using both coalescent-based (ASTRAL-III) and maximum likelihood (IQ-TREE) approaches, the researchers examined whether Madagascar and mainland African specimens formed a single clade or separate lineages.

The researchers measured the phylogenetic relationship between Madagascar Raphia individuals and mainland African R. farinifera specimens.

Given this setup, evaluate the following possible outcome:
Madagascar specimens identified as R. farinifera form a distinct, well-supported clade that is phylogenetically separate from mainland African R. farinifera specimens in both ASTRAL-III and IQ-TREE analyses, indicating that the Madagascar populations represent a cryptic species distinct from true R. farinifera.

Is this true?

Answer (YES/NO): NO